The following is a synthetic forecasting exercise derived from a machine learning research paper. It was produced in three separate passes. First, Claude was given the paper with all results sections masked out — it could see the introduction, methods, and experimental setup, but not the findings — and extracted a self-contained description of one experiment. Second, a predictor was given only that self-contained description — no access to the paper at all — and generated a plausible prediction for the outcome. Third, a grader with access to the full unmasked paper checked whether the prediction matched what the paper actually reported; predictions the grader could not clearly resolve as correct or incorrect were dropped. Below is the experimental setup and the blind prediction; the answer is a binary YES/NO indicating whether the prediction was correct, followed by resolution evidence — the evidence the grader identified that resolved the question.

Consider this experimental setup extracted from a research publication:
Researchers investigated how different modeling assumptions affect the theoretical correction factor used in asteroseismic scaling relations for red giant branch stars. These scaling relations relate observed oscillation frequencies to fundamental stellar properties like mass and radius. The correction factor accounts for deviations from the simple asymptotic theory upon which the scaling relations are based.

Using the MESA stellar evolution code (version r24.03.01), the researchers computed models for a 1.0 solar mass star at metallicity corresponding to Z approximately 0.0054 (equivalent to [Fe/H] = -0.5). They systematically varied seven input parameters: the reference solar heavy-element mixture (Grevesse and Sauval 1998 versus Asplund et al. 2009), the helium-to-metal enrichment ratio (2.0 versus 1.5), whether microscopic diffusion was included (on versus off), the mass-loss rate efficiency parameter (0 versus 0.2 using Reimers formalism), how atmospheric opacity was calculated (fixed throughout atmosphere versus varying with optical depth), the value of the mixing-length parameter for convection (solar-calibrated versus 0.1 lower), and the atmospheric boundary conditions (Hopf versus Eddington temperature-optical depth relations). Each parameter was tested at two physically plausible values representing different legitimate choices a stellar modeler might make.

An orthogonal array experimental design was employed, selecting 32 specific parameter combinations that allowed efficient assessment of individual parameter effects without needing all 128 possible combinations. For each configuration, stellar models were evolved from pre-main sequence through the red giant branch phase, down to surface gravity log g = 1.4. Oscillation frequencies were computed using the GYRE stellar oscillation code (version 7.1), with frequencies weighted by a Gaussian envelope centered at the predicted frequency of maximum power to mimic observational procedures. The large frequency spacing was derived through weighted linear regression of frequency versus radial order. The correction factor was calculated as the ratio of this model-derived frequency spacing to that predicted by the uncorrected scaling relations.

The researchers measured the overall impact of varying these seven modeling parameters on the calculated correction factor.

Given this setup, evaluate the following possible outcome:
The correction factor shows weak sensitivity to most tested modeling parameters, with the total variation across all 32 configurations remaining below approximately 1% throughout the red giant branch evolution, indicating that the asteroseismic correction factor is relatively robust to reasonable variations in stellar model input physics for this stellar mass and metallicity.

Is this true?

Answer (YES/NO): NO